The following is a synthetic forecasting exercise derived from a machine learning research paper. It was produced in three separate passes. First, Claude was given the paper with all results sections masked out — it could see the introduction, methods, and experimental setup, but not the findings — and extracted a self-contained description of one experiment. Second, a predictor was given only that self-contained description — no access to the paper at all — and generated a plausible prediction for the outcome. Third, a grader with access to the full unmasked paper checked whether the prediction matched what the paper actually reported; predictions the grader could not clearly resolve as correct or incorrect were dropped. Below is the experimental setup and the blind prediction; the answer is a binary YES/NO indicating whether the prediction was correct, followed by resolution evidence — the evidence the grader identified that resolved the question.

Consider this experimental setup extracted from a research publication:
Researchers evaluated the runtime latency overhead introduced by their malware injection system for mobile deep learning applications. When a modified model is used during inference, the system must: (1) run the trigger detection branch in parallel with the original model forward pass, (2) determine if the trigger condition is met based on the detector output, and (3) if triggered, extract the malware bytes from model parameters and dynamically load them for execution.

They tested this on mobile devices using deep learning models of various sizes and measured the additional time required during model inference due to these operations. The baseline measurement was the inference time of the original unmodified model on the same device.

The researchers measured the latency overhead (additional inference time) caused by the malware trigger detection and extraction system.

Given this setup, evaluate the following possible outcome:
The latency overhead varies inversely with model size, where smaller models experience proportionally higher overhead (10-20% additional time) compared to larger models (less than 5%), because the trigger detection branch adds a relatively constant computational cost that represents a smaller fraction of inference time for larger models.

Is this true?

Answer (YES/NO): NO